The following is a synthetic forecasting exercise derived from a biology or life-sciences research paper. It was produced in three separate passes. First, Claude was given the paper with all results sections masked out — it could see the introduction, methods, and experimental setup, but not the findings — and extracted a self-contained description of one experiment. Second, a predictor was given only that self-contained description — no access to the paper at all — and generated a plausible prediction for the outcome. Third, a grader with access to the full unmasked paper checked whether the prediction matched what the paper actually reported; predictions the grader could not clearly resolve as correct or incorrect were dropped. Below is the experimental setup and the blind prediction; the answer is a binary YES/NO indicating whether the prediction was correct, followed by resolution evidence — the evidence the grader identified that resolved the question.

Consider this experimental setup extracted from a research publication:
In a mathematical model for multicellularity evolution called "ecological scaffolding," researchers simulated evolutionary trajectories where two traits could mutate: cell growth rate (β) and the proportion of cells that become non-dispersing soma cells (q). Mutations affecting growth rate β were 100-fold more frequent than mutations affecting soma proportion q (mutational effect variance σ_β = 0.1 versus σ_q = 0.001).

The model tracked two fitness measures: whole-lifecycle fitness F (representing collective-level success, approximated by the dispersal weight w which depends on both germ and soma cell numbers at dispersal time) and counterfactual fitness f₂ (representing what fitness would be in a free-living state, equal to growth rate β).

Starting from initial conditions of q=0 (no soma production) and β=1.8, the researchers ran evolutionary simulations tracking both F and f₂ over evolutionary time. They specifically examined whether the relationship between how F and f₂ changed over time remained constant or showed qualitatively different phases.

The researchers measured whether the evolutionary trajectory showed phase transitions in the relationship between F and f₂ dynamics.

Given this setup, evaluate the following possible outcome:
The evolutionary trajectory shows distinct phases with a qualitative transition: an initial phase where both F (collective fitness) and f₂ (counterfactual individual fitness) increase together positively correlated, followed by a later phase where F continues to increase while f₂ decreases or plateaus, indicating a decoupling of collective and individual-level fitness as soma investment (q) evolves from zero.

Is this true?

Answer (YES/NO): NO